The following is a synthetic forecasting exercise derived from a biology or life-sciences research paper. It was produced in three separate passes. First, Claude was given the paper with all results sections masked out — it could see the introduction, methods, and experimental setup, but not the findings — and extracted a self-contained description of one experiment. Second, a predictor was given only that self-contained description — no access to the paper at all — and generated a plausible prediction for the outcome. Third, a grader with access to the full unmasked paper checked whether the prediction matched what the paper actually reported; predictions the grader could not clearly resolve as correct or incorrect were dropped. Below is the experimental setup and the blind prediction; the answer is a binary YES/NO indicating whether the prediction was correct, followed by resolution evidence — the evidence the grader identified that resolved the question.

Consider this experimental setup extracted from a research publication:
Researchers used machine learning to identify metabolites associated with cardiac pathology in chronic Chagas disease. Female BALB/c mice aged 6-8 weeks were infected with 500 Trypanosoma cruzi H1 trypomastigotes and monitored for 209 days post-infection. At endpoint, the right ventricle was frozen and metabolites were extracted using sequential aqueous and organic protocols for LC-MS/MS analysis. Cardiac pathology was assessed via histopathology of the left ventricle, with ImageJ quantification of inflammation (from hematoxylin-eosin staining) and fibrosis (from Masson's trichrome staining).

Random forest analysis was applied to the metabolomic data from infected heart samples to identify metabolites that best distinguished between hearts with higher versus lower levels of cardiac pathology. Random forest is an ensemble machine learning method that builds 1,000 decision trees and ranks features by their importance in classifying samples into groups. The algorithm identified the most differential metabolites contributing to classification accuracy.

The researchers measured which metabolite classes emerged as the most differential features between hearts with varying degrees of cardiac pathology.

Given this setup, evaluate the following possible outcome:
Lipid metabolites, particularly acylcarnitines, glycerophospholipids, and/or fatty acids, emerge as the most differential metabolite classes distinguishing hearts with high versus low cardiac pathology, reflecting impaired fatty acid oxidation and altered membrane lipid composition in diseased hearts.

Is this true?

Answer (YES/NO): YES